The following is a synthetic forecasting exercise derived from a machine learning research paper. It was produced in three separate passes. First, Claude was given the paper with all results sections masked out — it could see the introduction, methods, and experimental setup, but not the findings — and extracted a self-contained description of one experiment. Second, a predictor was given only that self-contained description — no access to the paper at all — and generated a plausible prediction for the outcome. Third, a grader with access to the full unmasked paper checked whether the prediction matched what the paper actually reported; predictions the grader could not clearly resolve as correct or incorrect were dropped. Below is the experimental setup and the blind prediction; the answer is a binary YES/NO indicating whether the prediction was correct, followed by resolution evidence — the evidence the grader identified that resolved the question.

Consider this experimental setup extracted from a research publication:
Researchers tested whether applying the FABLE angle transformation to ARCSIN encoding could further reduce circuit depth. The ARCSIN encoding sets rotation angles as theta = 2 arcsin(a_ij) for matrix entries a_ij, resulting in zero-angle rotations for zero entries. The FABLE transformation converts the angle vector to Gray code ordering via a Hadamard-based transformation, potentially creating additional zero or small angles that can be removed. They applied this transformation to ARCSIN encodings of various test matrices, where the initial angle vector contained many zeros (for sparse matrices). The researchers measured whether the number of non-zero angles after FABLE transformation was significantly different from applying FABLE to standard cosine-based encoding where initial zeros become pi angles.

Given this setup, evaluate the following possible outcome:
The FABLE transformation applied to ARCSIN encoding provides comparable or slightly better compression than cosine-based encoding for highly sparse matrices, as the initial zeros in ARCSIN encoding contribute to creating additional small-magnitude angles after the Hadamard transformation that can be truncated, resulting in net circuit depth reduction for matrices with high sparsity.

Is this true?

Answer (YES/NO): NO